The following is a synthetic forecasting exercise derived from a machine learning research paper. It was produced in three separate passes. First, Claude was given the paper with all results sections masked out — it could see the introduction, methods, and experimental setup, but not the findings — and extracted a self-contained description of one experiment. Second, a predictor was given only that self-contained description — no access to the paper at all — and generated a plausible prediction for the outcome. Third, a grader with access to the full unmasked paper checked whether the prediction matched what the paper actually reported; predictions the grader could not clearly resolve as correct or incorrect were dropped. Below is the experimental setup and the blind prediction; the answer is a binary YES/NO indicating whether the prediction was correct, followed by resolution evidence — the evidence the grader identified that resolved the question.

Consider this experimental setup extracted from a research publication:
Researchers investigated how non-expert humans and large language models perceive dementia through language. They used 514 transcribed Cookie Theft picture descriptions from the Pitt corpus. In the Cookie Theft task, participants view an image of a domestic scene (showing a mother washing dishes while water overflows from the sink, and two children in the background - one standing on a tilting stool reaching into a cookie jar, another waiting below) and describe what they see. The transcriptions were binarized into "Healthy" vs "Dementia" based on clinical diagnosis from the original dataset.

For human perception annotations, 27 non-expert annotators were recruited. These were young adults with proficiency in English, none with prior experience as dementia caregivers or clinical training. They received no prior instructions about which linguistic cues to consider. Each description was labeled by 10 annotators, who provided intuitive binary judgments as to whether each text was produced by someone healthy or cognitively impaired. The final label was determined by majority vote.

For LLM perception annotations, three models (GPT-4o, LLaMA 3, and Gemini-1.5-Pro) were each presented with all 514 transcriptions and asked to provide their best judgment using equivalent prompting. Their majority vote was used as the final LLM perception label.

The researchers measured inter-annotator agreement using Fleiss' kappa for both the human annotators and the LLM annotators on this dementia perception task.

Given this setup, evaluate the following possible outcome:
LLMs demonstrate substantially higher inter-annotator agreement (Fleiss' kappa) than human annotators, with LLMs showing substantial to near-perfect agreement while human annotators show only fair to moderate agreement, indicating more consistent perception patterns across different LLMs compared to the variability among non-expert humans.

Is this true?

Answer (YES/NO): NO